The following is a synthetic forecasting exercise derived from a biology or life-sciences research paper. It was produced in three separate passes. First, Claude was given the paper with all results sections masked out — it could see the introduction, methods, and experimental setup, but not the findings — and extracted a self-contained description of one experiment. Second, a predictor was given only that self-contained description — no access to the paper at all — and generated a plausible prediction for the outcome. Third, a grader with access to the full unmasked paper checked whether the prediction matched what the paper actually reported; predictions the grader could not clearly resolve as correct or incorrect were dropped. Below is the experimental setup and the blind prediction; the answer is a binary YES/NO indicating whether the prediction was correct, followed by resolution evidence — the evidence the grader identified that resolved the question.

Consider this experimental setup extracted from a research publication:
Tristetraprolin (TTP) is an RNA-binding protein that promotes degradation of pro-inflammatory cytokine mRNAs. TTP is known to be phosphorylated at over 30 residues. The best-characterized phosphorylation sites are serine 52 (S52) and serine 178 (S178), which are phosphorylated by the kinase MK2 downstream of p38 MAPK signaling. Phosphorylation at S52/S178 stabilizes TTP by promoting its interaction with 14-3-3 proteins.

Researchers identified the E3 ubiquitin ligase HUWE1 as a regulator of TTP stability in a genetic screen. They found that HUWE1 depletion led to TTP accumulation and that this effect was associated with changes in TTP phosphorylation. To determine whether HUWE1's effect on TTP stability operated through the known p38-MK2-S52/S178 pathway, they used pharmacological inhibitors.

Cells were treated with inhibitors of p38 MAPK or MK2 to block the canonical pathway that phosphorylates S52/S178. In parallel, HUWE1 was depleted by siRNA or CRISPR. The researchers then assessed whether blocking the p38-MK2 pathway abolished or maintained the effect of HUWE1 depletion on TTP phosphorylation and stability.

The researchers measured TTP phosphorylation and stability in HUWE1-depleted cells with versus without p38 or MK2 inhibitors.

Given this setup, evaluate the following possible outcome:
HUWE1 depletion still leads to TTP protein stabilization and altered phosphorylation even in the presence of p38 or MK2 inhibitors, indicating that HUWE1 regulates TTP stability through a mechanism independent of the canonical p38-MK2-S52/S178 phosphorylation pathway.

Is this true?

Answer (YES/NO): YES